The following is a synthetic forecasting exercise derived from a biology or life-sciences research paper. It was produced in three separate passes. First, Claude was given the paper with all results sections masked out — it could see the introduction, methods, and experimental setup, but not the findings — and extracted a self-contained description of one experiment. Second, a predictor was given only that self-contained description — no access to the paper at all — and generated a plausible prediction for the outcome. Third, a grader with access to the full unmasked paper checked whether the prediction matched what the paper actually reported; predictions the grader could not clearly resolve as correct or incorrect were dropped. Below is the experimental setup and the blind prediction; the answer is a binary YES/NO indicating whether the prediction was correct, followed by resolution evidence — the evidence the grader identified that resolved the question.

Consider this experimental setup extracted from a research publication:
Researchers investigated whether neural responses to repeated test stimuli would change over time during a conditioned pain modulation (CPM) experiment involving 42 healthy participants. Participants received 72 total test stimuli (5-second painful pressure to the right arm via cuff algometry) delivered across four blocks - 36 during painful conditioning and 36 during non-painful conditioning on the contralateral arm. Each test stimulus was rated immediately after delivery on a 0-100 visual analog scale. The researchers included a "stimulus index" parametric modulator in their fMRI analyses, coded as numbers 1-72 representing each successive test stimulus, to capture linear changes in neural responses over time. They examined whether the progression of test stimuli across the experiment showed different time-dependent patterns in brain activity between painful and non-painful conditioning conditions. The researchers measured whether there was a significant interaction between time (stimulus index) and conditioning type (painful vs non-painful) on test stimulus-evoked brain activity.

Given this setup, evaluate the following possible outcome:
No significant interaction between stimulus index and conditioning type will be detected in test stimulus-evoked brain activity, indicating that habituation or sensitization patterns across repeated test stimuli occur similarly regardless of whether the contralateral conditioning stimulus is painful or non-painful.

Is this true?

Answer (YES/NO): YES